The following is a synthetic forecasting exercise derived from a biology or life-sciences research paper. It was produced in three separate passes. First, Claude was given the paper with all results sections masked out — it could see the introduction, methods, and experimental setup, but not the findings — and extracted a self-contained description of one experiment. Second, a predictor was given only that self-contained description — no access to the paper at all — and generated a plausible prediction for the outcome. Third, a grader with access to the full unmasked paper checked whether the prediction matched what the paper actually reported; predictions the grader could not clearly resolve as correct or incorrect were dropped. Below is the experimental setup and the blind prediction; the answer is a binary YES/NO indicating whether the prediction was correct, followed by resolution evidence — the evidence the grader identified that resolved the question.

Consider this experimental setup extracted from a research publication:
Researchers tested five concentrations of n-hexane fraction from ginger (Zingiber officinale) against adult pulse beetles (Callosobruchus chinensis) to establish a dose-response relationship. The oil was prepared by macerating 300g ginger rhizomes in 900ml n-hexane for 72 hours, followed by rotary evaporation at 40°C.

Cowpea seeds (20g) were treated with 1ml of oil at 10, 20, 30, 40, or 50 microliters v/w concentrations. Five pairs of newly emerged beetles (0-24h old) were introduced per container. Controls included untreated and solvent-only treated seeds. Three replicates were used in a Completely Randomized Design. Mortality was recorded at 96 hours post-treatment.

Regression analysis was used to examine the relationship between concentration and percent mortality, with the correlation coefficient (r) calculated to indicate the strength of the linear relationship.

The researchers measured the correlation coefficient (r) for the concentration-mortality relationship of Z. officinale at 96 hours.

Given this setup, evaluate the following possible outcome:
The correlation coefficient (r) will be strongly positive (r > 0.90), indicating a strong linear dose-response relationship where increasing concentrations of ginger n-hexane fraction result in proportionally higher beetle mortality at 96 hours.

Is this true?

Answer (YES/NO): YES